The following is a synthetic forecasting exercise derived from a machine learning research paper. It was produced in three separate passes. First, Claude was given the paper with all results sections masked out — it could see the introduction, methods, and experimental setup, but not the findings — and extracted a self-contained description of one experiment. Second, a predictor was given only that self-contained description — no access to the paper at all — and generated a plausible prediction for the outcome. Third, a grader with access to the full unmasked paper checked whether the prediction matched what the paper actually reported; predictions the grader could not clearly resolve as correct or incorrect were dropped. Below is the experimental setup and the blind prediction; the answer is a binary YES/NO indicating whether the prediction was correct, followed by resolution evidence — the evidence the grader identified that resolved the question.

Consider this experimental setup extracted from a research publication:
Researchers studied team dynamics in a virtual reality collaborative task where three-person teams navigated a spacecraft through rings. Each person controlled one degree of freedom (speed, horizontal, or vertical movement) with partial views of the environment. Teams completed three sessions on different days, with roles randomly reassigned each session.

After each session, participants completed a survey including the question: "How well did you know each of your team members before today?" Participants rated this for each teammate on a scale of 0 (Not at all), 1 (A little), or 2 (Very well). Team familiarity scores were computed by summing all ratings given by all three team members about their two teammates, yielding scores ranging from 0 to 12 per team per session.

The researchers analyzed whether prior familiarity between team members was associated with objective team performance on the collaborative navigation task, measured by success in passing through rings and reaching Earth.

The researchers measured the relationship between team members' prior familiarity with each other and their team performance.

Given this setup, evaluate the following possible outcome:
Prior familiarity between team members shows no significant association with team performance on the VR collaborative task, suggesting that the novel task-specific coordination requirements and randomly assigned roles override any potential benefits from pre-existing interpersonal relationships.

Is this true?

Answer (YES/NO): NO